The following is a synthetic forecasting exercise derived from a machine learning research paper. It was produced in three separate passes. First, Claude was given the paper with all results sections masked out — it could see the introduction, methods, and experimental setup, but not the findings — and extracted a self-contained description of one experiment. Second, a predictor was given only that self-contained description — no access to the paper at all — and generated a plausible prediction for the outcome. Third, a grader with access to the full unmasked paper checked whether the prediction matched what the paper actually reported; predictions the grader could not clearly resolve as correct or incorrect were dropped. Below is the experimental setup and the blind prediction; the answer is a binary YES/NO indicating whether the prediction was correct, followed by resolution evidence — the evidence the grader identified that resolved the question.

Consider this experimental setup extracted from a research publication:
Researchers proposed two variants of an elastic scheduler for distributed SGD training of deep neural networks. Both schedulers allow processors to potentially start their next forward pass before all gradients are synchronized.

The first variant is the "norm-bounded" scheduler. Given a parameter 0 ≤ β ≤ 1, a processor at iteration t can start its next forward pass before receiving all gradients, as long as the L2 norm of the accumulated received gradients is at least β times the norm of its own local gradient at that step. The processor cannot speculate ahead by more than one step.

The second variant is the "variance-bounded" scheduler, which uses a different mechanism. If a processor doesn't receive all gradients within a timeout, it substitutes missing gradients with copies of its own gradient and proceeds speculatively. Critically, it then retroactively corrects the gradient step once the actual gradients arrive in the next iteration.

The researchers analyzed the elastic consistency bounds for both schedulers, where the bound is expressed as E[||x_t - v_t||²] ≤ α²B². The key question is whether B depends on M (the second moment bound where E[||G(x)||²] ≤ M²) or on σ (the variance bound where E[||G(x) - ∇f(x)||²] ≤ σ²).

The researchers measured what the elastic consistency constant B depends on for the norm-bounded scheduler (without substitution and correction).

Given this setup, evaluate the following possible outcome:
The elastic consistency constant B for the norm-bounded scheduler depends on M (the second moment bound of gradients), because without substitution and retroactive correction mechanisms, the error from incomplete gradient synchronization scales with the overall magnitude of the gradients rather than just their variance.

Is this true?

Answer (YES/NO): YES